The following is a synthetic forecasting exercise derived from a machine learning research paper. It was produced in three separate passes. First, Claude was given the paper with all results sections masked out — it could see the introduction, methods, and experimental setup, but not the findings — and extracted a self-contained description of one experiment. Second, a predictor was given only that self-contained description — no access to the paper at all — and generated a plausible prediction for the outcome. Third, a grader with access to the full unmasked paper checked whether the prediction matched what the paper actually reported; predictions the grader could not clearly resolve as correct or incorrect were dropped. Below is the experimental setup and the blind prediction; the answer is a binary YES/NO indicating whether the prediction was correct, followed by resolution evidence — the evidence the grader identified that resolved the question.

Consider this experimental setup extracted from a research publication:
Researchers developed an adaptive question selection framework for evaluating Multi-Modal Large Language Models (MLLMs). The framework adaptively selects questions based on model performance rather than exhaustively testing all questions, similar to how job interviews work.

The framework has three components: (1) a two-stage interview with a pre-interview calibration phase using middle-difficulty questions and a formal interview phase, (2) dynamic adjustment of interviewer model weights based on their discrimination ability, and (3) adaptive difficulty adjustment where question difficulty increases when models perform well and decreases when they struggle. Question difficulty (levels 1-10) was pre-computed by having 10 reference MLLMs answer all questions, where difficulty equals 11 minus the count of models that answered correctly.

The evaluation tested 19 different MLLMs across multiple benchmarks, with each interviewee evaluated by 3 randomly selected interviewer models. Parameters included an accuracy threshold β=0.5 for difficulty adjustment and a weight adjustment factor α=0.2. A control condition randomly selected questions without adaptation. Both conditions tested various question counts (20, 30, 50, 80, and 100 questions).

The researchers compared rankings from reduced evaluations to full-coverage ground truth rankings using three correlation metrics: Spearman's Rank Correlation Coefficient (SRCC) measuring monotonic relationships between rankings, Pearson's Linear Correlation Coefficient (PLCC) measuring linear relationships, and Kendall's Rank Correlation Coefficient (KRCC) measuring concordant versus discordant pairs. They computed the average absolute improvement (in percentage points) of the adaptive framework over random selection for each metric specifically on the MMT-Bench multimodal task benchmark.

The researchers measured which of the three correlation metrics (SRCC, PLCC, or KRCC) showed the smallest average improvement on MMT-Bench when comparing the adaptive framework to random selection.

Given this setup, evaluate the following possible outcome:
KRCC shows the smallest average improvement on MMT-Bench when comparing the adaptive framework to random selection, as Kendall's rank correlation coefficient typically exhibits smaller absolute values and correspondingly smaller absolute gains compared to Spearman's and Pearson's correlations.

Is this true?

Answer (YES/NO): YES